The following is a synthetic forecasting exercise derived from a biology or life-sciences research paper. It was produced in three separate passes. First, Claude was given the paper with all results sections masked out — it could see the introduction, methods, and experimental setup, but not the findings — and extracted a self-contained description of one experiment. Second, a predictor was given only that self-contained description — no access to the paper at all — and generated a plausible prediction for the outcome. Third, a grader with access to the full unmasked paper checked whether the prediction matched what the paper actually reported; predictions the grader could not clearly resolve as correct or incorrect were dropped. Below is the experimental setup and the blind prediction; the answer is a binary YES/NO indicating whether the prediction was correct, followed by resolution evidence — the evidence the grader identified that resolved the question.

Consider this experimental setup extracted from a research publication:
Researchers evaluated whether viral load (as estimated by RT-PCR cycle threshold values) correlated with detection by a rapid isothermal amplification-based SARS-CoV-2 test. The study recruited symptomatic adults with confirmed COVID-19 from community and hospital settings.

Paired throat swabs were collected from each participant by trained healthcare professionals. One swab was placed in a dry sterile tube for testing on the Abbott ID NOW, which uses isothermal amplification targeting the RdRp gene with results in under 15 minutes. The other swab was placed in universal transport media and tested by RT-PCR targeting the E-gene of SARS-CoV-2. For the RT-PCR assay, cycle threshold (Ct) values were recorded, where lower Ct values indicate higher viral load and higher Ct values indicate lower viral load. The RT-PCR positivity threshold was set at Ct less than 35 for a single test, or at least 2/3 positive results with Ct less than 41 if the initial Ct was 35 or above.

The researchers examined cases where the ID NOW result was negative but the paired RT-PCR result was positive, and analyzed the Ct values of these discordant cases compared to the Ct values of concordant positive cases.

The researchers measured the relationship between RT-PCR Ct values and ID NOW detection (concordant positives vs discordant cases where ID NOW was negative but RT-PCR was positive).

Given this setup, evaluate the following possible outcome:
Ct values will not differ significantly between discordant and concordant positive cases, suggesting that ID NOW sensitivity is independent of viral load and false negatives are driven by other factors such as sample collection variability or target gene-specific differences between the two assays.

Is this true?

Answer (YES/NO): NO